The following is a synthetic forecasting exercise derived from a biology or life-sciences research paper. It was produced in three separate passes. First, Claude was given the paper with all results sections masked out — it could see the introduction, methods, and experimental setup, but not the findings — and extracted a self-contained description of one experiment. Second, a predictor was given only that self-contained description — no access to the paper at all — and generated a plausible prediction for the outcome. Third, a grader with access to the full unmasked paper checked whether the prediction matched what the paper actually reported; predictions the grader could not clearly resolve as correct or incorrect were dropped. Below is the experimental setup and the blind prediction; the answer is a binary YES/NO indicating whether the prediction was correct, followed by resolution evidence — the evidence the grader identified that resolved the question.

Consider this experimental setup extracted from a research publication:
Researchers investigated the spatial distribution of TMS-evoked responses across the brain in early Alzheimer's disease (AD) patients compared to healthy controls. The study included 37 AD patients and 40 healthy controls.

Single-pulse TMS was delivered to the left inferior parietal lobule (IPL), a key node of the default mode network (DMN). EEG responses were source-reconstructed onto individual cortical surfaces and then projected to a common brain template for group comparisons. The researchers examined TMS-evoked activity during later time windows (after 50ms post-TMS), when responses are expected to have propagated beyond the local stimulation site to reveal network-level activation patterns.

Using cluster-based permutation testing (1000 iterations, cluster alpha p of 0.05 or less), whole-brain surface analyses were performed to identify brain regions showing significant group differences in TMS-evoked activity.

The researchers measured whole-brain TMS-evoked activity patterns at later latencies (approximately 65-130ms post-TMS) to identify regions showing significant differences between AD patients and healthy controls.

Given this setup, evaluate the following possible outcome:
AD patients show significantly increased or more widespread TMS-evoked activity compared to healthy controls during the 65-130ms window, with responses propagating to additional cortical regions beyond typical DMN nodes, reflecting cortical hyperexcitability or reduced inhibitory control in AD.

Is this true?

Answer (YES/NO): NO